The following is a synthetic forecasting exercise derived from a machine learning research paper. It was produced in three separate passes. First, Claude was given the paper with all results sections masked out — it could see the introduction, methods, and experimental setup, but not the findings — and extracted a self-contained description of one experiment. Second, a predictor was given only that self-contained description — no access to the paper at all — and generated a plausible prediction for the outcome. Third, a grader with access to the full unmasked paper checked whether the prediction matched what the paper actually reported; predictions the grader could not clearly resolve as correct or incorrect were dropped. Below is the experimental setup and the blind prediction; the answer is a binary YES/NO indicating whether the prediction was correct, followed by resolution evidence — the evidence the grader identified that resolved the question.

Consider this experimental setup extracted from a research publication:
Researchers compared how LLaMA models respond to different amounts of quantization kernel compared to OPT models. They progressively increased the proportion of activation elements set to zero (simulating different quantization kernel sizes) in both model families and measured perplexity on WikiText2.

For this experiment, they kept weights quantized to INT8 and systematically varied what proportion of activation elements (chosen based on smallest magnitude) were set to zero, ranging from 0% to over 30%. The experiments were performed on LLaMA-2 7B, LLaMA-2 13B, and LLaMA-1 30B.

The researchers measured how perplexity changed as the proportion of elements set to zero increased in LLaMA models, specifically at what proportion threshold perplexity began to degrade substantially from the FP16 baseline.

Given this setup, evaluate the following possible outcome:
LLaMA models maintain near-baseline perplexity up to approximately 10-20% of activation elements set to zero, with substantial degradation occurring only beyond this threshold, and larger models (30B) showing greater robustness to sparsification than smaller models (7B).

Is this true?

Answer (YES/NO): NO